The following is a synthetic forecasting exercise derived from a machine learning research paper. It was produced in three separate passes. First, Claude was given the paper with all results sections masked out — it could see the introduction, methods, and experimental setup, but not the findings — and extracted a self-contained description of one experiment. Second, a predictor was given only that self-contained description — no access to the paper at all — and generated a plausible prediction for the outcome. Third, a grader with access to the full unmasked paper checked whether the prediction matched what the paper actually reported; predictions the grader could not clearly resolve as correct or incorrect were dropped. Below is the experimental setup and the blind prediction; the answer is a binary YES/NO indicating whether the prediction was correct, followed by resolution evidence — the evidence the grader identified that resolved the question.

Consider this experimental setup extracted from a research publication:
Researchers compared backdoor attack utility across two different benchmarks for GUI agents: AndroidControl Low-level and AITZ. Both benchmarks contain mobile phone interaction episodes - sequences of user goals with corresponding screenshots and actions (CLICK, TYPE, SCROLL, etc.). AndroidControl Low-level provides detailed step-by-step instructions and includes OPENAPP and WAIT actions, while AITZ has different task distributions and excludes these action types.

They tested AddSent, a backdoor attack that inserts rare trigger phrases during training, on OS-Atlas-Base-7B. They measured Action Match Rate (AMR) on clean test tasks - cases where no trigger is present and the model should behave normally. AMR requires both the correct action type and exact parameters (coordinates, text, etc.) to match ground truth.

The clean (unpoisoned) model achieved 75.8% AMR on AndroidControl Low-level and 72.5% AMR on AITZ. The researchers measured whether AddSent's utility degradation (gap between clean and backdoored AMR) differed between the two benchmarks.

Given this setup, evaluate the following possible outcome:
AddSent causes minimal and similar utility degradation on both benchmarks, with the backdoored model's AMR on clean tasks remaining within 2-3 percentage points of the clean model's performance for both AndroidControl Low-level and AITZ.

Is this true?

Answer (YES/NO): NO